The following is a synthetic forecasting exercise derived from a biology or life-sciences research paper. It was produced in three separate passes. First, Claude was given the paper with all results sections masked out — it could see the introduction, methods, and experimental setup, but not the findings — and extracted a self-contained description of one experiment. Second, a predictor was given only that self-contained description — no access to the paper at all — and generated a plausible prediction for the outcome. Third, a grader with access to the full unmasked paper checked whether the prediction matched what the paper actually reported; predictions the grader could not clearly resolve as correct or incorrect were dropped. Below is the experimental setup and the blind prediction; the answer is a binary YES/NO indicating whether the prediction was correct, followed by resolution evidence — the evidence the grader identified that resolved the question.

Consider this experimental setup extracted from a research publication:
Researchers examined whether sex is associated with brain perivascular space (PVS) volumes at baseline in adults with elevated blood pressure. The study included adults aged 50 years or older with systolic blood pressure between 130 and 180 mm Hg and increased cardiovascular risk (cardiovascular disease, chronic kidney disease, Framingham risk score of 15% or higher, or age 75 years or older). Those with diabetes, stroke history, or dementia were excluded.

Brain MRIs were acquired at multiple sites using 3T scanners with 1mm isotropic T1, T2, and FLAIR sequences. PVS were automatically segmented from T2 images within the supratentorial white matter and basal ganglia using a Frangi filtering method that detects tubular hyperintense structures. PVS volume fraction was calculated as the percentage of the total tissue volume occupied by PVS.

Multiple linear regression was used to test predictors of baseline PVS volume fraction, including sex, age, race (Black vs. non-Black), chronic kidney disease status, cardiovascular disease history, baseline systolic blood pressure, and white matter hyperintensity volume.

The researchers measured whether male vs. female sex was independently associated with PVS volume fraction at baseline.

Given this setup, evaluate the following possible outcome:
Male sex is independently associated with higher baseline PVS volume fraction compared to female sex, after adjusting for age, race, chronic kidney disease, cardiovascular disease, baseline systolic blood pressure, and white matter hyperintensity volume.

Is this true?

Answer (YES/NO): YES